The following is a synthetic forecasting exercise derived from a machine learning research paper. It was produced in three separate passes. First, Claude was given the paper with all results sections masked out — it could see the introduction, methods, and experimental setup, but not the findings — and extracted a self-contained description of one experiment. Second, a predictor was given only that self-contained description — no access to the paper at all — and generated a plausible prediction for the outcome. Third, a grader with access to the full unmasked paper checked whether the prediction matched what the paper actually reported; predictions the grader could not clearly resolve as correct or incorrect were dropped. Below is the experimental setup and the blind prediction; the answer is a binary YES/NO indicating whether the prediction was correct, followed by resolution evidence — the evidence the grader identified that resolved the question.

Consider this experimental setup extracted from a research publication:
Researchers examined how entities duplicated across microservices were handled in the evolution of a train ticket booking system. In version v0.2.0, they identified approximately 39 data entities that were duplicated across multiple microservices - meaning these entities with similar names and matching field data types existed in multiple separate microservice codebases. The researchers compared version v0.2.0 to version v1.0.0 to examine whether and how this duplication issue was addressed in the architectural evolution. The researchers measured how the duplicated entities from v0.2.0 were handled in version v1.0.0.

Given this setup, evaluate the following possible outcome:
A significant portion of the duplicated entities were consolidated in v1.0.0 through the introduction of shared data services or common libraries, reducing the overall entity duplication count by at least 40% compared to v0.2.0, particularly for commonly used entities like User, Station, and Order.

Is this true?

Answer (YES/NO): YES